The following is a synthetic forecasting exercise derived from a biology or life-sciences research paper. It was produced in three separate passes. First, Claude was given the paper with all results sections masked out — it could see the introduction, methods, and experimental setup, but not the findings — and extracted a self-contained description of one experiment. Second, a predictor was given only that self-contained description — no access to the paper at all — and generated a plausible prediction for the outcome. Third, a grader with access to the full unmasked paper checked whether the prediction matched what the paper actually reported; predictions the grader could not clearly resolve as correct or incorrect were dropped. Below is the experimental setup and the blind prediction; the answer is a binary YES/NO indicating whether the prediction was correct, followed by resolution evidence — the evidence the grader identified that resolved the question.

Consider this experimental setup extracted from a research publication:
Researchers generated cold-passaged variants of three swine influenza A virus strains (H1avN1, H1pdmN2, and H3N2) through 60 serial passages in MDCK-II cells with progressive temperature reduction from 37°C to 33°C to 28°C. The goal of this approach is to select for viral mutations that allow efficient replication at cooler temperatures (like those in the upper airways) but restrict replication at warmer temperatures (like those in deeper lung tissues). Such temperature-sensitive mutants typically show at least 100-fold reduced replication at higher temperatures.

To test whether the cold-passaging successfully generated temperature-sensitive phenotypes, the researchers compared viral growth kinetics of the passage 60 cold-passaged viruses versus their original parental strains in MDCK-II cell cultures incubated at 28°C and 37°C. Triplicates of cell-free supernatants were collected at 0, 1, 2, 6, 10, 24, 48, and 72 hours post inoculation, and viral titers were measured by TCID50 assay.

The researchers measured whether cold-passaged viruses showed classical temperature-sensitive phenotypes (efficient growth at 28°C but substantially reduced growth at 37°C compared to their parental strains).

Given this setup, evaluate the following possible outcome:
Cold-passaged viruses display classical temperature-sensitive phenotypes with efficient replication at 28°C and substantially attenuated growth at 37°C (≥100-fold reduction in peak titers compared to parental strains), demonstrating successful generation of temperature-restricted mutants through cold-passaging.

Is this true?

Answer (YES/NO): NO